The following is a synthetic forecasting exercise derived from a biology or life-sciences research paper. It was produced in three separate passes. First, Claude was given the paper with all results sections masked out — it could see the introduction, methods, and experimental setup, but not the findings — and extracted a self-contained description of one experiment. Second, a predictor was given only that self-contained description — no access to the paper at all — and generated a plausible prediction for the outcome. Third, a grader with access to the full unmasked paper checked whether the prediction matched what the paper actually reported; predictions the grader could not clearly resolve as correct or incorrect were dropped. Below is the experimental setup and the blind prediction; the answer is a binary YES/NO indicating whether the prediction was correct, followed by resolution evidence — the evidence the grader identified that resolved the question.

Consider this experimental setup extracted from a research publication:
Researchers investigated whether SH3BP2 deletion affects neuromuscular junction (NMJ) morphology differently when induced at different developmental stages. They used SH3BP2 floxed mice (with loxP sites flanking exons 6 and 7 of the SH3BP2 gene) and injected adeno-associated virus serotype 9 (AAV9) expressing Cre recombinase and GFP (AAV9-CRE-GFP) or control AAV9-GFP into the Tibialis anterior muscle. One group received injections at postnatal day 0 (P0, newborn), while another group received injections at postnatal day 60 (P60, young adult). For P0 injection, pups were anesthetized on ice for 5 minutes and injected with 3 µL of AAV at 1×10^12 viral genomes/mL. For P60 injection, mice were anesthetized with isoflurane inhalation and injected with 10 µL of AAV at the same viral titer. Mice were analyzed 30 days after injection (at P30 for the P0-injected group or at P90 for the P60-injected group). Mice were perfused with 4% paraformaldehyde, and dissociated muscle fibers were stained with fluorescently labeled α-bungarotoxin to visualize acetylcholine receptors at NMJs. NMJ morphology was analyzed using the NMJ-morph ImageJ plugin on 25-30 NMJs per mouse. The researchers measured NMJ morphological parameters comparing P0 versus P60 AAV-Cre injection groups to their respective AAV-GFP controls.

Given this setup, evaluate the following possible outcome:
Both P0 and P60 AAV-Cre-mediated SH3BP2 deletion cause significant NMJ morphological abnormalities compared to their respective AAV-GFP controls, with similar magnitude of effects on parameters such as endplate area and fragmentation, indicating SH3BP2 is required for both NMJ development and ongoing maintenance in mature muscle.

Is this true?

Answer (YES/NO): YES